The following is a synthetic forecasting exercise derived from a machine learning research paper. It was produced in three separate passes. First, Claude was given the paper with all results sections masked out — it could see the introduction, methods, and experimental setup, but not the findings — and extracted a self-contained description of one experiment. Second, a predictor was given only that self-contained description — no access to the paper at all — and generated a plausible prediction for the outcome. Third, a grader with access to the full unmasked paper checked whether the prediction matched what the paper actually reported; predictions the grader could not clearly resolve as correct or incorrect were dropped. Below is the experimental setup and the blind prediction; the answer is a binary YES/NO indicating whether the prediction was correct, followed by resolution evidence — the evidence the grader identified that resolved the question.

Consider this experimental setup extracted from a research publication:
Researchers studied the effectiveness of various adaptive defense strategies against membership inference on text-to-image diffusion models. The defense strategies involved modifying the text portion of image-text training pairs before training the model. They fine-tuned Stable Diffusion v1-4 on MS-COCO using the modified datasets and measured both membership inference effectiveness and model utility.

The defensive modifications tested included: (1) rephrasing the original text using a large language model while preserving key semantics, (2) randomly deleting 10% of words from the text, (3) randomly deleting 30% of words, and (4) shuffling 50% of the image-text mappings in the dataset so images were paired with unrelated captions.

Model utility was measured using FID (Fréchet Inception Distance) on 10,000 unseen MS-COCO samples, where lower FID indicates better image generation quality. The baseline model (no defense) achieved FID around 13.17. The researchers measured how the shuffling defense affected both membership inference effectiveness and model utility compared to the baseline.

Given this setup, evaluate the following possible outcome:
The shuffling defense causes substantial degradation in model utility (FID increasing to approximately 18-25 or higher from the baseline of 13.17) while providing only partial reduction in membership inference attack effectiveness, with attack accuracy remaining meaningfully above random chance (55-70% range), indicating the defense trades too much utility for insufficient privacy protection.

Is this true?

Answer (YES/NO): YES